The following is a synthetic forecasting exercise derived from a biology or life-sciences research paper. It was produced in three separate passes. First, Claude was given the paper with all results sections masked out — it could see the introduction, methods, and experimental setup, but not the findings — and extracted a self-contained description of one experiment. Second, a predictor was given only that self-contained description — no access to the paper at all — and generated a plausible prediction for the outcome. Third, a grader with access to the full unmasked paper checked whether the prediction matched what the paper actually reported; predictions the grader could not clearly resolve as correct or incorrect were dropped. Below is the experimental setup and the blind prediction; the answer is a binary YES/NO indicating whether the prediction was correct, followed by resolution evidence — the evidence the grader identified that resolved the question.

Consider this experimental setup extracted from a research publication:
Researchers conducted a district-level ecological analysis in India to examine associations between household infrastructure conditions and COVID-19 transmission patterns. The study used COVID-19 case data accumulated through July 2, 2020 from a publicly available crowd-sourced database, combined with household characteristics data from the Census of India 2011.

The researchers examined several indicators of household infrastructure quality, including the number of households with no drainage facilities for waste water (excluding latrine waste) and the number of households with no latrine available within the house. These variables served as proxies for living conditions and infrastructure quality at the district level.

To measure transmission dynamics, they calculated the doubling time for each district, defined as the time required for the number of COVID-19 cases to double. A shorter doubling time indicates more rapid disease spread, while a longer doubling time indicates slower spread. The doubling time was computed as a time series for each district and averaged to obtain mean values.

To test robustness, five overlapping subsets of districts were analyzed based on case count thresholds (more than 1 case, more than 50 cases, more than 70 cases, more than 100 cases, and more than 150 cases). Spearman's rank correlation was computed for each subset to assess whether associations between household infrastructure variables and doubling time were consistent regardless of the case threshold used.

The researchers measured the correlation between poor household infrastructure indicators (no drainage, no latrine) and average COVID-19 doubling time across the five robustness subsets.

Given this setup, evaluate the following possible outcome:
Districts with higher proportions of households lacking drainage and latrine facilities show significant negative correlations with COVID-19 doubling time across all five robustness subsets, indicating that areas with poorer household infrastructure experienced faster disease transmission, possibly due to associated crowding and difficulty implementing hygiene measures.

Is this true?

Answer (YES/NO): YES